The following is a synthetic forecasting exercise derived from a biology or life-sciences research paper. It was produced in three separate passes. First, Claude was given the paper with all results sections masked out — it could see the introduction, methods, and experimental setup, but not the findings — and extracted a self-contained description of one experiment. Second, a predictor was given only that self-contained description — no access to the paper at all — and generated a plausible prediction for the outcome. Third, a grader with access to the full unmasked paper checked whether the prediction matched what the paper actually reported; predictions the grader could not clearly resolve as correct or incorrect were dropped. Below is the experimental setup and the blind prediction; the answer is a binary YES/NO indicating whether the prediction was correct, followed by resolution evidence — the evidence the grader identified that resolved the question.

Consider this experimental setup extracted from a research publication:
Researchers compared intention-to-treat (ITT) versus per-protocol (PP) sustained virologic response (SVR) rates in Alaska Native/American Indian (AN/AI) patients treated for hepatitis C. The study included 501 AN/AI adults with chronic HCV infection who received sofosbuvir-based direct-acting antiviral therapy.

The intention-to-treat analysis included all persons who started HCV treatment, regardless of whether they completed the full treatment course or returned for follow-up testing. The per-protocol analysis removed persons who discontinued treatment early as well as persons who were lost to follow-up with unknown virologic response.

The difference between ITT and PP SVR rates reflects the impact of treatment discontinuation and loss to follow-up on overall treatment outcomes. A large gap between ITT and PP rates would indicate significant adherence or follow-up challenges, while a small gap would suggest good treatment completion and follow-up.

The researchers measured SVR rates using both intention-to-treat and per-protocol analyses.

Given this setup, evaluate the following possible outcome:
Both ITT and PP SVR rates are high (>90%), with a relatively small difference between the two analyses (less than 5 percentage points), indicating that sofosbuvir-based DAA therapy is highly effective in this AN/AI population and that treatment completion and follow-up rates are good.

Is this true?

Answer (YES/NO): YES